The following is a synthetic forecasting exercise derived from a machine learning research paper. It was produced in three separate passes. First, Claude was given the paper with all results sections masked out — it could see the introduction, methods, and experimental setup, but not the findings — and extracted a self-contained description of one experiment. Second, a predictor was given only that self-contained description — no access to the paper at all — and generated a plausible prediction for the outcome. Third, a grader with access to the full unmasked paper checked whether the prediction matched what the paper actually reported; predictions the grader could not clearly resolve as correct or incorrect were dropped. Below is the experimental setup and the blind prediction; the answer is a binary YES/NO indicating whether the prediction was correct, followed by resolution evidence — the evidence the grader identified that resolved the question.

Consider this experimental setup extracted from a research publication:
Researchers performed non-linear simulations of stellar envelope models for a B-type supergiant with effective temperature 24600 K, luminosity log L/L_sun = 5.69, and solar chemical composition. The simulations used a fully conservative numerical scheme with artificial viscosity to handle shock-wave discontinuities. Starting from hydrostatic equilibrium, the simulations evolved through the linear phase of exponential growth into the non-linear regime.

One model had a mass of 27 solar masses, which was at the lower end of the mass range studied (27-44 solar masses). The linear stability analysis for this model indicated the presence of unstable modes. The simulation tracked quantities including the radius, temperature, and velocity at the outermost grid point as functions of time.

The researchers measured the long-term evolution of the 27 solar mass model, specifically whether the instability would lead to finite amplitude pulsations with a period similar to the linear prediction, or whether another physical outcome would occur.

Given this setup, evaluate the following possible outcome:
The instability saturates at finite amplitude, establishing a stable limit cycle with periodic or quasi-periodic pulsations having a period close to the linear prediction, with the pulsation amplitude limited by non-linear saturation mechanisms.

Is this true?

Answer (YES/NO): NO